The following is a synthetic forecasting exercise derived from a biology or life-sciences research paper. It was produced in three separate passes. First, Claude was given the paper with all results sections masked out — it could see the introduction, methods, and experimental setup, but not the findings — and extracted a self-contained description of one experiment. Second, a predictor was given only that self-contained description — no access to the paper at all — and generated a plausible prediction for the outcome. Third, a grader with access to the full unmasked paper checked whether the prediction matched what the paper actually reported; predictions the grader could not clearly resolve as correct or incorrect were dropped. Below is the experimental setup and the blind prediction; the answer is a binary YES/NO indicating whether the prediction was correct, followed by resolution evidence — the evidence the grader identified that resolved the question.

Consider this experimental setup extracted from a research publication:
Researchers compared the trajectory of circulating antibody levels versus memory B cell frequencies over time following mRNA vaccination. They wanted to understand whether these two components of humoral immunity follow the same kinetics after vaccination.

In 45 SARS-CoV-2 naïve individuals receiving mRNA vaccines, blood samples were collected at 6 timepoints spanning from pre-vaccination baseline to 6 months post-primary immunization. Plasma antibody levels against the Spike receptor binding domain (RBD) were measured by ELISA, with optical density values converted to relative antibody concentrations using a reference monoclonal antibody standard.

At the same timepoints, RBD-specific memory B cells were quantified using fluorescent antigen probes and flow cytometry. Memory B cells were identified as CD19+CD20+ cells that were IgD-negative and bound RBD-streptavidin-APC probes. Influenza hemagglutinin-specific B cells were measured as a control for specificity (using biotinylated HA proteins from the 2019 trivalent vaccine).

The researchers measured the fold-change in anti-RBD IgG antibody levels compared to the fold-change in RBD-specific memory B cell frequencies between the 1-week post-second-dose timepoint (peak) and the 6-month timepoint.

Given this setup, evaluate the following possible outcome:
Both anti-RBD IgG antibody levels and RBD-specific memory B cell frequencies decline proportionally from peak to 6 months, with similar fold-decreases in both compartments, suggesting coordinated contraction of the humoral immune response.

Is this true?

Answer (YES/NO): NO